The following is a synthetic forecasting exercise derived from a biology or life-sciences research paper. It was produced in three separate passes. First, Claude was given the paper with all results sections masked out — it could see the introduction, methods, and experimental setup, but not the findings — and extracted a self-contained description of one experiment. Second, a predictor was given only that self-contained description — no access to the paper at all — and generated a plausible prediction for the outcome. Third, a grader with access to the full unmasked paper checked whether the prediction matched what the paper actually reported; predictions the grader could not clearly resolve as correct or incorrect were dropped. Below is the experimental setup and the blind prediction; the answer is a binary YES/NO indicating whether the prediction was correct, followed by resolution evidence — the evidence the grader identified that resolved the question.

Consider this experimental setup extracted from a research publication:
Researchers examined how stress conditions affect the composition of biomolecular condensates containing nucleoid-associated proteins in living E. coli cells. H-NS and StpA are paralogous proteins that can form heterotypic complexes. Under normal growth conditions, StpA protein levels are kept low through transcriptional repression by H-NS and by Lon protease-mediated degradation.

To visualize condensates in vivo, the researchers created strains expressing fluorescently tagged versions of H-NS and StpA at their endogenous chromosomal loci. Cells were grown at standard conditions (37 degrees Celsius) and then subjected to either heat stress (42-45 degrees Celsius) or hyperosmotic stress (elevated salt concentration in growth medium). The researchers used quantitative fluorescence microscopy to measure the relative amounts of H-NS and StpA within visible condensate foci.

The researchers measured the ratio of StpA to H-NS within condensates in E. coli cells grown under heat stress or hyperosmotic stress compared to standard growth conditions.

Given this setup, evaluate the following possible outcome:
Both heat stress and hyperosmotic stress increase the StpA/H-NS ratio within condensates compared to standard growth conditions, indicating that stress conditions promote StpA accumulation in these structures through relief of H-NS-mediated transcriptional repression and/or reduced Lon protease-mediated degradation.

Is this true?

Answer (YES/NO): YES